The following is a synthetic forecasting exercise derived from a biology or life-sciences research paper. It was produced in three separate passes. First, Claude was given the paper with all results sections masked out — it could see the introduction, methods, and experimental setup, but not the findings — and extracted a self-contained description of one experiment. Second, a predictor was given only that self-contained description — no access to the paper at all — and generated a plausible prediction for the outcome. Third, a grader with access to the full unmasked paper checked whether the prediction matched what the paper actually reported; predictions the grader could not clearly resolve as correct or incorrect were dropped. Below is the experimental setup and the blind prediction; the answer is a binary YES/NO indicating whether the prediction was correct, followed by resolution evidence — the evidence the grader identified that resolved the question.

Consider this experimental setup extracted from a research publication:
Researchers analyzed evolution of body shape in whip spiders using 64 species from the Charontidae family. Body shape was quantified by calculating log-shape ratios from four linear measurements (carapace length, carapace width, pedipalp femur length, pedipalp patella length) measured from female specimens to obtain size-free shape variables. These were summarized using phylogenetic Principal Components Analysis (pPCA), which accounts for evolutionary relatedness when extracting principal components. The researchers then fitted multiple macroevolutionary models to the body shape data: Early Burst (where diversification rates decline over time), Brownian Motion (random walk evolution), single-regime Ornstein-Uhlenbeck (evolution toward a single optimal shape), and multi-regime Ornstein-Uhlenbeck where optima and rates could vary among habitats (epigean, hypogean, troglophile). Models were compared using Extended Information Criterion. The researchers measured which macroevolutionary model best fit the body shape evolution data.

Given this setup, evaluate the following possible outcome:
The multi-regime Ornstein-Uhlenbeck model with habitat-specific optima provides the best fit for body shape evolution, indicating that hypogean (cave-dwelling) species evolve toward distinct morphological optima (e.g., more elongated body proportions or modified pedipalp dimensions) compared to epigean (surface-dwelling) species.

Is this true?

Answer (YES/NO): NO